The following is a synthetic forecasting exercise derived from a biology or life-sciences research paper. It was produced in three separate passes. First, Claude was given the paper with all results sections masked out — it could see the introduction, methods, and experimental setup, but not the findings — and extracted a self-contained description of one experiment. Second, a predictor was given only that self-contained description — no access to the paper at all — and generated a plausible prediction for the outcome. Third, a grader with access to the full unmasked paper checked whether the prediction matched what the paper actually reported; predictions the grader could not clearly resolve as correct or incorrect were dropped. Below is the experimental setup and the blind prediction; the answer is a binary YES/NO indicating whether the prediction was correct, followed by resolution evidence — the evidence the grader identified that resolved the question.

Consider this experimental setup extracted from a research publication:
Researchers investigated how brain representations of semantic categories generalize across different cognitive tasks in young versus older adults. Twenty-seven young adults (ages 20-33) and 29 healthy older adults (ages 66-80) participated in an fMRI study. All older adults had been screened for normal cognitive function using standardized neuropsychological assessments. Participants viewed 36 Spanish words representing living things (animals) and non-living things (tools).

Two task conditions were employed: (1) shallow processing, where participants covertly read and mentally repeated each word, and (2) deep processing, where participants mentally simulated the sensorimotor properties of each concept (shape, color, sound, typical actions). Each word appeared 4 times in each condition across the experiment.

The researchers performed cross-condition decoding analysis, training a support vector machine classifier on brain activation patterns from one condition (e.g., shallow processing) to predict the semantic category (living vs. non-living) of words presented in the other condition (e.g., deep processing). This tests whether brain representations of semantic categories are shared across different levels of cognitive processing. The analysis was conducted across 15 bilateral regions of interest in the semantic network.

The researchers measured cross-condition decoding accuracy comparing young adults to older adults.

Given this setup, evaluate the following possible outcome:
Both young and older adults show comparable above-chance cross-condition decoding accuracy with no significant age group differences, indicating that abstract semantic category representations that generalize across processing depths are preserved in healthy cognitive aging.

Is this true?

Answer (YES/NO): NO